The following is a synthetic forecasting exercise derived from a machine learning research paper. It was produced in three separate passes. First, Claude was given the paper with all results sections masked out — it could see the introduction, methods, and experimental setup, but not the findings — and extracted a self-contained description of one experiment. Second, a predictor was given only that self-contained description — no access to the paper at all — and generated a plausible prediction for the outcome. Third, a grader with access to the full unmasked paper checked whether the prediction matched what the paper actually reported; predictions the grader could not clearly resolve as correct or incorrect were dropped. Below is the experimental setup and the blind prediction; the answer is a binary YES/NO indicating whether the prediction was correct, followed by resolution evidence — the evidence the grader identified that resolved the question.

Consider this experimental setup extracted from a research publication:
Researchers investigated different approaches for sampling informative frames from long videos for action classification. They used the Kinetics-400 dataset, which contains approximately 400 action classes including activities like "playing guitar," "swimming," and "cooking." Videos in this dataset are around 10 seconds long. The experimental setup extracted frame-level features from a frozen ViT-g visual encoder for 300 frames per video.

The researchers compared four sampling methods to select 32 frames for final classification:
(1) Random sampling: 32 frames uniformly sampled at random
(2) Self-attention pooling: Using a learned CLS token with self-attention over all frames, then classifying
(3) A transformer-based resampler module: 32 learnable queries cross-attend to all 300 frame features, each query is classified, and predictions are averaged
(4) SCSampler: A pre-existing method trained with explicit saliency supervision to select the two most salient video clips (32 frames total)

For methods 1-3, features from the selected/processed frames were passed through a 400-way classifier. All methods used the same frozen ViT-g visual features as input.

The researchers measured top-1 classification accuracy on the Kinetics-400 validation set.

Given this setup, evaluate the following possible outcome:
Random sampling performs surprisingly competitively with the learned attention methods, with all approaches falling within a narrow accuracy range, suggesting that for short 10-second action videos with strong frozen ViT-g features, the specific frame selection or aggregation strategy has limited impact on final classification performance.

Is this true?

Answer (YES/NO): NO